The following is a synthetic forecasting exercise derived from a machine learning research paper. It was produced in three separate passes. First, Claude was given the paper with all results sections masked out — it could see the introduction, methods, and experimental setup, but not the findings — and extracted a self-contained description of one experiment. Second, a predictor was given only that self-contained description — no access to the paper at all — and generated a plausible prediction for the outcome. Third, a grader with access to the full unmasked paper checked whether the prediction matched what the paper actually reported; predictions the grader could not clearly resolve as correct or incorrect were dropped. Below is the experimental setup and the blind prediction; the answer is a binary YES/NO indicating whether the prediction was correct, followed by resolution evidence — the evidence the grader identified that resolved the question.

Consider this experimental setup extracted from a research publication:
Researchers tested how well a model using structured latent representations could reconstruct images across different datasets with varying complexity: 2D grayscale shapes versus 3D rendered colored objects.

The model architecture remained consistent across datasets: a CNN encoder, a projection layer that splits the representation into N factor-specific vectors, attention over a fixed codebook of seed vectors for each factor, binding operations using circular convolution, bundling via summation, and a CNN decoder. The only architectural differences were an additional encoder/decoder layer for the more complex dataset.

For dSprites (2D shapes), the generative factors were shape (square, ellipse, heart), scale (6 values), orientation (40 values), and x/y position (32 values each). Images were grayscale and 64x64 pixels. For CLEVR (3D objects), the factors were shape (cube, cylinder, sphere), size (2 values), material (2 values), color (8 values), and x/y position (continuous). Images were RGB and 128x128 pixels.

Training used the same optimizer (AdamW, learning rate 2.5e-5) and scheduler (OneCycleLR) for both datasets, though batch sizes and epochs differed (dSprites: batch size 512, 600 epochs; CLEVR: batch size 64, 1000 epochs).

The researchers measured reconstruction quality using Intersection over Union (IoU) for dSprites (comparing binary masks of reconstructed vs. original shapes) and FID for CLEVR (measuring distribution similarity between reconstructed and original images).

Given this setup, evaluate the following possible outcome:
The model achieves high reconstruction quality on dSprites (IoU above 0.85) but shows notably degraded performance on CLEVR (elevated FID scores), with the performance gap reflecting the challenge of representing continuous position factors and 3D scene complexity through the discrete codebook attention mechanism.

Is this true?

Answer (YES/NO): NO